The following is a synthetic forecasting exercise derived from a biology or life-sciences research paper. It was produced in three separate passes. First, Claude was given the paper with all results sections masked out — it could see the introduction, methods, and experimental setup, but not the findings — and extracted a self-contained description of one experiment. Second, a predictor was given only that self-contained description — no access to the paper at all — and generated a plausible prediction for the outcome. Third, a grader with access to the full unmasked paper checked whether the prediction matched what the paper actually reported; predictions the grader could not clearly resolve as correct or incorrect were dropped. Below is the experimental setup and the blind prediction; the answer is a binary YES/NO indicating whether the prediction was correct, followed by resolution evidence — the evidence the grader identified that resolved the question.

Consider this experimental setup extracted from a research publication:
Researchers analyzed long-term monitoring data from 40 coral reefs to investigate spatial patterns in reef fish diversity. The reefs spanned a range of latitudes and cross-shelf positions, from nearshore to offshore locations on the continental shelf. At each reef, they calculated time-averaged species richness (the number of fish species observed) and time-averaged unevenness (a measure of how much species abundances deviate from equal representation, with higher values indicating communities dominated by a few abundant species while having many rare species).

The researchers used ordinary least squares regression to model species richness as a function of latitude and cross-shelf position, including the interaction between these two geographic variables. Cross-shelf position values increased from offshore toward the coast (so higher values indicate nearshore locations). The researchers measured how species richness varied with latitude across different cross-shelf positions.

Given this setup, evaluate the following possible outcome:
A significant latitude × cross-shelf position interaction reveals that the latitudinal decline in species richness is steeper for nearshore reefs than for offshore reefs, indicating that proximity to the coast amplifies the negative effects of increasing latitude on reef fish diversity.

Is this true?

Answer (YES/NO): YES